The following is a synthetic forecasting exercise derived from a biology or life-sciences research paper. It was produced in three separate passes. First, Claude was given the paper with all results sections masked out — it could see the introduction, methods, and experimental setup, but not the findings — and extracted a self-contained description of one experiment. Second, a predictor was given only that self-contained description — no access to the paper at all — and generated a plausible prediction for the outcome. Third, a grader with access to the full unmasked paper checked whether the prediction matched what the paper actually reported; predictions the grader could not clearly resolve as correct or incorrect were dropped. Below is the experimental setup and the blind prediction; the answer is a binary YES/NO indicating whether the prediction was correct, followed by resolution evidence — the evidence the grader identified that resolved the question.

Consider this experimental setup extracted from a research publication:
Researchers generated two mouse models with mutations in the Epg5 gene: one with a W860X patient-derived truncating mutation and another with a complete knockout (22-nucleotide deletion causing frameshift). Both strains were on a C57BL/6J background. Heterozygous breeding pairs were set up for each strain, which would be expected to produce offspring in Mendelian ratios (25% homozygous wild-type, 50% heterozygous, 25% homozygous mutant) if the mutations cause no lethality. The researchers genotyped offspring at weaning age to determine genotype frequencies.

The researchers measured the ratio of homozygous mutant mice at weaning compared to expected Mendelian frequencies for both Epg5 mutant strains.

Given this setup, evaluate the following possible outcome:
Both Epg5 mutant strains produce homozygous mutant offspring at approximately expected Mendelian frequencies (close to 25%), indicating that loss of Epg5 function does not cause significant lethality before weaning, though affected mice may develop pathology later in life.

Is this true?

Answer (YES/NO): NO